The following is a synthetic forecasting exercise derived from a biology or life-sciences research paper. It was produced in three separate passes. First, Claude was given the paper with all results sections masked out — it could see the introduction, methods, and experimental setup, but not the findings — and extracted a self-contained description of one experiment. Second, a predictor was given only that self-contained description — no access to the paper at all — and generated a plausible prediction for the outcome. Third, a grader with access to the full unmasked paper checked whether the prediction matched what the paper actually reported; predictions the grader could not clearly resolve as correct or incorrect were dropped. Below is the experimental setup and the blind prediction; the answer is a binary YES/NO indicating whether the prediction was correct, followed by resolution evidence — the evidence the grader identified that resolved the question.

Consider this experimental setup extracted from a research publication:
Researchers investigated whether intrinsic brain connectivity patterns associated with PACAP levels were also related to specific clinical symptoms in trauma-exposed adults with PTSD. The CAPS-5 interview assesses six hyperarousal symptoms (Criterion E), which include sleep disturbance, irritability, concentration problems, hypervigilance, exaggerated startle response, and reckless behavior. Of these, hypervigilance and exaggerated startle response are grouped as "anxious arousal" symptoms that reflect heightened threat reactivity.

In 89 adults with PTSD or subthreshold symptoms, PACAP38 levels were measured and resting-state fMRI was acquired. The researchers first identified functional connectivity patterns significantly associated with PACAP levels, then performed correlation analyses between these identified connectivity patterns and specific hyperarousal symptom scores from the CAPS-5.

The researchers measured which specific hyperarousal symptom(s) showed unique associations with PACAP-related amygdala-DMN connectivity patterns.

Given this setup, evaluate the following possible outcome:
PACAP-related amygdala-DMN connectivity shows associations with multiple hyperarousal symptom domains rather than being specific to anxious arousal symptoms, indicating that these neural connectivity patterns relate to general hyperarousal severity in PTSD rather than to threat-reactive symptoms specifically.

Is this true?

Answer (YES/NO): NO